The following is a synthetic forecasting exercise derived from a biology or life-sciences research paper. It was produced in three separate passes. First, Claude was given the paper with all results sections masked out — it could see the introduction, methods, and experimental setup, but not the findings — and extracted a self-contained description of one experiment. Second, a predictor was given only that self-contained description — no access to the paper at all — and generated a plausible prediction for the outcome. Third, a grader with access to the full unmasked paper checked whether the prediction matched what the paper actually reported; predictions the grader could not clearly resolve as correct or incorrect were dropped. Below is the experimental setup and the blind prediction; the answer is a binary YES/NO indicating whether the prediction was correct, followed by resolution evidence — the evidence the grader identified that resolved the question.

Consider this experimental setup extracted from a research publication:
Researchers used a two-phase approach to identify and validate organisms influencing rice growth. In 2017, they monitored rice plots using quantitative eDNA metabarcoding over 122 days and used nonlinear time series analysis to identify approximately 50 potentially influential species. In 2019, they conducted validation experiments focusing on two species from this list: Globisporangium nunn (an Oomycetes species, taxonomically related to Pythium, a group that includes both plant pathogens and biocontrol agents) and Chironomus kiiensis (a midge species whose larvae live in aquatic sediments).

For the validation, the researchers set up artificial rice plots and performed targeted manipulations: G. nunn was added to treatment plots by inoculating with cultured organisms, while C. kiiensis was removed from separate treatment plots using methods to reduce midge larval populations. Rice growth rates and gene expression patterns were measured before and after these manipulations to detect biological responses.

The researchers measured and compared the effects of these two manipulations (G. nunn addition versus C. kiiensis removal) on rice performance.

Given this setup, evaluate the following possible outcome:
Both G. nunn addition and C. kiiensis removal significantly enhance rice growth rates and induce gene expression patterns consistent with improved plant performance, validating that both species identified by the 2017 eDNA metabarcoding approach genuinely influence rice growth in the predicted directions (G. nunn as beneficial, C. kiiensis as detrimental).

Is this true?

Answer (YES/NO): NO